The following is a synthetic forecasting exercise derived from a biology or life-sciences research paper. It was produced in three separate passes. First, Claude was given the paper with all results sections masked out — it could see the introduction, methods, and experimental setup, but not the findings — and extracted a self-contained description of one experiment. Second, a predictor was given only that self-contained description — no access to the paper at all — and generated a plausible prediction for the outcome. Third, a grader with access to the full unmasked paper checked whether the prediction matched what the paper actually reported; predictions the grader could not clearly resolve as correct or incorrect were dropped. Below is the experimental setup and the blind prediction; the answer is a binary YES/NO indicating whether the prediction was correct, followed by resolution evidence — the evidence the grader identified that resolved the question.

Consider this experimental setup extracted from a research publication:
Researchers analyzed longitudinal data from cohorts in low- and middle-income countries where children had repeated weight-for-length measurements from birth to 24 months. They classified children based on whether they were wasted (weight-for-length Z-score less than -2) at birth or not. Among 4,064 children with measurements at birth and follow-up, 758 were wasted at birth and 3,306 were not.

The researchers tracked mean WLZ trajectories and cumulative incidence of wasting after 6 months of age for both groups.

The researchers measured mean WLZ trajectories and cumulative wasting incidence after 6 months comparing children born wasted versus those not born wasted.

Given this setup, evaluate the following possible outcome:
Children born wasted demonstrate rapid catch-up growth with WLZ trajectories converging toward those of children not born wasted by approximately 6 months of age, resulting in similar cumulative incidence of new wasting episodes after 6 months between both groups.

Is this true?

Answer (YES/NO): NO